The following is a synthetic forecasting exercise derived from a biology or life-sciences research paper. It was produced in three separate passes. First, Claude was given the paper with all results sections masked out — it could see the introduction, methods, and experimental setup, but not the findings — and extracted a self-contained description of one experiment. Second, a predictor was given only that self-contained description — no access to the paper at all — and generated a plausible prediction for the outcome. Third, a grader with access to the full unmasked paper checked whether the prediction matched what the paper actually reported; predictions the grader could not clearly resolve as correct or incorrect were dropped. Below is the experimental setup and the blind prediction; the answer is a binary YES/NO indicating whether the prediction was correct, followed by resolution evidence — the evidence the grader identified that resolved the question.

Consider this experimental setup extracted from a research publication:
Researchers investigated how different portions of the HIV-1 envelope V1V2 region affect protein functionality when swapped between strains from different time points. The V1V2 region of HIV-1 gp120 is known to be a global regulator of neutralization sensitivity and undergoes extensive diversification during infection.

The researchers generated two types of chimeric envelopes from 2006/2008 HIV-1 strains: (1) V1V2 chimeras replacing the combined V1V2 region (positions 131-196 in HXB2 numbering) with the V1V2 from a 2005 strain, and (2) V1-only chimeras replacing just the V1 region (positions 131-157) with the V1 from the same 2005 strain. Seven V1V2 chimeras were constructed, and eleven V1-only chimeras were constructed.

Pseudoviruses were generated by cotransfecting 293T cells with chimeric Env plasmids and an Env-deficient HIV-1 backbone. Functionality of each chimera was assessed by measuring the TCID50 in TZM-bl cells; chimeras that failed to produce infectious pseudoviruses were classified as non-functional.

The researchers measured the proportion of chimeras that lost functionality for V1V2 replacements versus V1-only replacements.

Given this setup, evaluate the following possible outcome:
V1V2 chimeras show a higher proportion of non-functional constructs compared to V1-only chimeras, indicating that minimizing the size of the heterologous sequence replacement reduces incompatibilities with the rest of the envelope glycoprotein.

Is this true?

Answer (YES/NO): YES